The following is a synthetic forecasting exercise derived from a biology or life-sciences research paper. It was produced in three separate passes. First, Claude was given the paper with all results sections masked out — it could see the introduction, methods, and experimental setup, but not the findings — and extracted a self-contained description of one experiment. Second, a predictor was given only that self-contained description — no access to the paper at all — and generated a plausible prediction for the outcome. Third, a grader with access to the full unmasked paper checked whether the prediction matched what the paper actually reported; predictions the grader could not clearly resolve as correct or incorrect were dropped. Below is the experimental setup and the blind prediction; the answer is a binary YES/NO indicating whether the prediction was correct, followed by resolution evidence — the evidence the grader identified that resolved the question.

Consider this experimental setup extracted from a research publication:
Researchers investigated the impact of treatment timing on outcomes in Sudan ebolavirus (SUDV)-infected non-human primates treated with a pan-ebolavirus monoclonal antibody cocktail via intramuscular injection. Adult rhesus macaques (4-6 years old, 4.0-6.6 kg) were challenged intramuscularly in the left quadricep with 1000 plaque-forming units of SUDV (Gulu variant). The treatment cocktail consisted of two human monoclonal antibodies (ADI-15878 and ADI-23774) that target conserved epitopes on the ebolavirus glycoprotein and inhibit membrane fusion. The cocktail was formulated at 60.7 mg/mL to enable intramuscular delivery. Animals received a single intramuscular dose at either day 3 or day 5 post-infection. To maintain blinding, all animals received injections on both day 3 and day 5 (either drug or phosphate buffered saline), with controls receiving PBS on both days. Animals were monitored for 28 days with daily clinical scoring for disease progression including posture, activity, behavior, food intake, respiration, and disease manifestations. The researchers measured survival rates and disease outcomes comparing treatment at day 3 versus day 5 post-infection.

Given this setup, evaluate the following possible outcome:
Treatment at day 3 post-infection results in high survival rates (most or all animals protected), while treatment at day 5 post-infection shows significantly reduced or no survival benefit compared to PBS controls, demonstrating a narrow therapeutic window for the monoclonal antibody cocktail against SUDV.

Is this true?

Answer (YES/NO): NO